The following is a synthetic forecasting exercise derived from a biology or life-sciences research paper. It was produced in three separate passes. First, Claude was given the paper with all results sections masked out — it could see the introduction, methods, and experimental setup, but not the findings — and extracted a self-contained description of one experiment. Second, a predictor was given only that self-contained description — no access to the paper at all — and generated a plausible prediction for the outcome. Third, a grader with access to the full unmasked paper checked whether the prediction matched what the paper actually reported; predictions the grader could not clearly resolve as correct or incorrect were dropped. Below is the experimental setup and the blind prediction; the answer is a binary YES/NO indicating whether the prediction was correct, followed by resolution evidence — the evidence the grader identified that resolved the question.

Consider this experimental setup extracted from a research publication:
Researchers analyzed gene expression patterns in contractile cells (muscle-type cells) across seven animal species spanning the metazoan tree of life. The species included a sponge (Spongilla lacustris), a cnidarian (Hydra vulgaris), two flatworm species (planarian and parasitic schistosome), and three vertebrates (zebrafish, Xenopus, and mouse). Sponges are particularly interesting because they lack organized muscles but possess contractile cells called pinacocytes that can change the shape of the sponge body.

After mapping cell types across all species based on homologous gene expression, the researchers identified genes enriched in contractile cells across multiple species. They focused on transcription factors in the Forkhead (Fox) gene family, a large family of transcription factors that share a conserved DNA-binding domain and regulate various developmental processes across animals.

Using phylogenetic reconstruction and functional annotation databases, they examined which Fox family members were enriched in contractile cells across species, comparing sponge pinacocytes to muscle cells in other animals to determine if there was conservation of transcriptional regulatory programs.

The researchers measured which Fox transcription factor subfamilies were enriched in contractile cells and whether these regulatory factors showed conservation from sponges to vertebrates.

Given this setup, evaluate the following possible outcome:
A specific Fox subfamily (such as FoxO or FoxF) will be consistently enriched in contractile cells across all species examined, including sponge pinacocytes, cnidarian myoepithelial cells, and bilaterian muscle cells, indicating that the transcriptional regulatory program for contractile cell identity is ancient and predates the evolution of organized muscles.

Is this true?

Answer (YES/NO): NO